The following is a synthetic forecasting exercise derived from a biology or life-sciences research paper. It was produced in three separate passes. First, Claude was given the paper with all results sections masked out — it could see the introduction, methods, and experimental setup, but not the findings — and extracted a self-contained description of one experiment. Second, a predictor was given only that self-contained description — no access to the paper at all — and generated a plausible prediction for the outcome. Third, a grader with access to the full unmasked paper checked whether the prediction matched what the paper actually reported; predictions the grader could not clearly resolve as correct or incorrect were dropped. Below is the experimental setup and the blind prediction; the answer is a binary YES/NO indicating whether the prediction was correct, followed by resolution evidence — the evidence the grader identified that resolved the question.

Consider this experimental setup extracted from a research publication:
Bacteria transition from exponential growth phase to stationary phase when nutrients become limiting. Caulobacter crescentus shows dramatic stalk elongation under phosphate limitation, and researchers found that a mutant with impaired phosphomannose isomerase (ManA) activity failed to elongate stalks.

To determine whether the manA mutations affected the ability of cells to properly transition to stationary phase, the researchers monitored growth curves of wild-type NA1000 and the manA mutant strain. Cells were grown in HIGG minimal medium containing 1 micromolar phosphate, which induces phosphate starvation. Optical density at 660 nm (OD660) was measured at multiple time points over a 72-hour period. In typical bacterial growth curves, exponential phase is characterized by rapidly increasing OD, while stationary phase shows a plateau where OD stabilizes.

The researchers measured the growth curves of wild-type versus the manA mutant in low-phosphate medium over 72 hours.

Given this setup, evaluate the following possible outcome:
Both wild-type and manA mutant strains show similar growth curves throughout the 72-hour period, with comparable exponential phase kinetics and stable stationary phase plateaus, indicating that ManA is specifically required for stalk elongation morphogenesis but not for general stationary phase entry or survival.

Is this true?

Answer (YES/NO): NO